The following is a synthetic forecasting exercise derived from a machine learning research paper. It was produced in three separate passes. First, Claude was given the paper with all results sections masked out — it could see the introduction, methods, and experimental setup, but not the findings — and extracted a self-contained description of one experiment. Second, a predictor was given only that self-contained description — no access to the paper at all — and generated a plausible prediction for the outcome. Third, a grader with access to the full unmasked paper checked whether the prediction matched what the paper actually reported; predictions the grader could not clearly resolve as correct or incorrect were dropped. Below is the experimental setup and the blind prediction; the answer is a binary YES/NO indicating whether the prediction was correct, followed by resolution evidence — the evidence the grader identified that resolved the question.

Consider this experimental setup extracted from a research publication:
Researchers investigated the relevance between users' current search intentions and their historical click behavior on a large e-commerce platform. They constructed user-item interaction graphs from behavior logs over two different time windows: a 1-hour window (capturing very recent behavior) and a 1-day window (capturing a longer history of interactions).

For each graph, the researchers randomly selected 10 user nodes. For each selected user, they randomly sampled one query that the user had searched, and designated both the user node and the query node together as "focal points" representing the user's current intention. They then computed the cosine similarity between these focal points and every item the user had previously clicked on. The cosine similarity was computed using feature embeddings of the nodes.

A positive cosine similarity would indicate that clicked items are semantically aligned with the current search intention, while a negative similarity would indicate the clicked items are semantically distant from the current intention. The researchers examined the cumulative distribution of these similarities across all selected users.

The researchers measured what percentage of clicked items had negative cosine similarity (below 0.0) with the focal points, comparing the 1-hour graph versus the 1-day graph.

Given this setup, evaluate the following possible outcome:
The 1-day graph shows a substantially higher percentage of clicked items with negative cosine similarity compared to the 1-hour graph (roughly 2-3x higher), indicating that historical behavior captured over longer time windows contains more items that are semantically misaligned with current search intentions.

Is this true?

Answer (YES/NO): NO